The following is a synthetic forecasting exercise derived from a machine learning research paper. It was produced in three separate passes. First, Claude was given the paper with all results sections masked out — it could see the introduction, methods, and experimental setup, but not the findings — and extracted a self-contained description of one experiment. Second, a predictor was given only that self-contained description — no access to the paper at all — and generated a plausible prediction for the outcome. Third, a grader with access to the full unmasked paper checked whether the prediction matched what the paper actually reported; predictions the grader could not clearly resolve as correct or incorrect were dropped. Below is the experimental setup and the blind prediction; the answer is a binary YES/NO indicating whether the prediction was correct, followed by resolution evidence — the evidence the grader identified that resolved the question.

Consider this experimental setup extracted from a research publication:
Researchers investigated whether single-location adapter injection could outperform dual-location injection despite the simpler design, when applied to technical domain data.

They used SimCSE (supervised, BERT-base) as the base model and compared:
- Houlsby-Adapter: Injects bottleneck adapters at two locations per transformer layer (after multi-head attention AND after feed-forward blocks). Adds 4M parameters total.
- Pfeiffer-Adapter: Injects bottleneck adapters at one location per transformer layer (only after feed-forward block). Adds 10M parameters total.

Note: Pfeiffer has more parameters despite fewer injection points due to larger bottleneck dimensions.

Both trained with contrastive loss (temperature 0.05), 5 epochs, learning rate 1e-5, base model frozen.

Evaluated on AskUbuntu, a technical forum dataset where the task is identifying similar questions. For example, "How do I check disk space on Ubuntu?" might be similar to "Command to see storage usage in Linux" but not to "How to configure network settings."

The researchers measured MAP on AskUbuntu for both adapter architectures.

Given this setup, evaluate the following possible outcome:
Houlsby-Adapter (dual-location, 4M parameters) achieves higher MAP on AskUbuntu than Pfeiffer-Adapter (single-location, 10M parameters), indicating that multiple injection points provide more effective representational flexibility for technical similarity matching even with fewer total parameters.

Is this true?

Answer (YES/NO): YES